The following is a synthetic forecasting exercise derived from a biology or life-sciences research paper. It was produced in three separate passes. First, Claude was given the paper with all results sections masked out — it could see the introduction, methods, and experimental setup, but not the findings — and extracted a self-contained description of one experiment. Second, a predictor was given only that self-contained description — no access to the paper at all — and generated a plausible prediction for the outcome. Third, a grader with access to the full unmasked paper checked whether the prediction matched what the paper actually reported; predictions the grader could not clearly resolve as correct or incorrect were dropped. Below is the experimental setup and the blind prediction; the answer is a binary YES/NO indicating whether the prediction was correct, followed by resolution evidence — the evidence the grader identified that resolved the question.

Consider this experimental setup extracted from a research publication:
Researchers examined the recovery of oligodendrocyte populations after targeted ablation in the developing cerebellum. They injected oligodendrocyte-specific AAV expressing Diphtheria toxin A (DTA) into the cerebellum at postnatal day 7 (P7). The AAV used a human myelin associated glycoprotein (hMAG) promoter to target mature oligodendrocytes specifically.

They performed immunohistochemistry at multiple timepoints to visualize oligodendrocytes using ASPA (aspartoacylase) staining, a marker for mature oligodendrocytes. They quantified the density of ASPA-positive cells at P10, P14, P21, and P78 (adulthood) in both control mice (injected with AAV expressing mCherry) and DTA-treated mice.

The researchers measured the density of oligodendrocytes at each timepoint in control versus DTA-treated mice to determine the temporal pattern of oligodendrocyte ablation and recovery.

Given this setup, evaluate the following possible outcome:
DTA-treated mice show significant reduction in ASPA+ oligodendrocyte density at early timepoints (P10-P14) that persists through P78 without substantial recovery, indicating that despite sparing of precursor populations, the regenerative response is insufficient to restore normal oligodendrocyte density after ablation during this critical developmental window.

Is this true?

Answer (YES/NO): NO